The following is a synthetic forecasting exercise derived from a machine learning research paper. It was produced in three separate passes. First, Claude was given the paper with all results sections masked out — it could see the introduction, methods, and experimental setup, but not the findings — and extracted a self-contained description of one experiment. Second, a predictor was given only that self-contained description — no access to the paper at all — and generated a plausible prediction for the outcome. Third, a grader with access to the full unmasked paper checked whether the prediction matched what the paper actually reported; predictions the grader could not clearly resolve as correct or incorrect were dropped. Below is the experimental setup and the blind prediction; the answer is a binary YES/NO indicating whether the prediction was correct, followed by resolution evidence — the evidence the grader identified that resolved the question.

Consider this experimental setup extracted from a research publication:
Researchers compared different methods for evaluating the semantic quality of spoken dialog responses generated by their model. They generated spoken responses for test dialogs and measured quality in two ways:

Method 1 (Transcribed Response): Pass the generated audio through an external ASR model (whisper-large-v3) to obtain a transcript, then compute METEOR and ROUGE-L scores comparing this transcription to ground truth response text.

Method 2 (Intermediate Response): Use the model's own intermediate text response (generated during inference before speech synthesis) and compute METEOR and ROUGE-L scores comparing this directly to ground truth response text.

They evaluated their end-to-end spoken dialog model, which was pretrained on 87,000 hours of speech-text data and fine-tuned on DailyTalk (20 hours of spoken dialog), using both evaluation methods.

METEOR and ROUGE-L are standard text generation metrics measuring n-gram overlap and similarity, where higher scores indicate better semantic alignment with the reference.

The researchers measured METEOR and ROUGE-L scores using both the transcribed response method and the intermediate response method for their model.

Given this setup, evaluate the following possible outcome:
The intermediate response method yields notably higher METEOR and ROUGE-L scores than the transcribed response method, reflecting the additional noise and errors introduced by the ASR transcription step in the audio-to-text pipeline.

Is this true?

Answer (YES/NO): NO